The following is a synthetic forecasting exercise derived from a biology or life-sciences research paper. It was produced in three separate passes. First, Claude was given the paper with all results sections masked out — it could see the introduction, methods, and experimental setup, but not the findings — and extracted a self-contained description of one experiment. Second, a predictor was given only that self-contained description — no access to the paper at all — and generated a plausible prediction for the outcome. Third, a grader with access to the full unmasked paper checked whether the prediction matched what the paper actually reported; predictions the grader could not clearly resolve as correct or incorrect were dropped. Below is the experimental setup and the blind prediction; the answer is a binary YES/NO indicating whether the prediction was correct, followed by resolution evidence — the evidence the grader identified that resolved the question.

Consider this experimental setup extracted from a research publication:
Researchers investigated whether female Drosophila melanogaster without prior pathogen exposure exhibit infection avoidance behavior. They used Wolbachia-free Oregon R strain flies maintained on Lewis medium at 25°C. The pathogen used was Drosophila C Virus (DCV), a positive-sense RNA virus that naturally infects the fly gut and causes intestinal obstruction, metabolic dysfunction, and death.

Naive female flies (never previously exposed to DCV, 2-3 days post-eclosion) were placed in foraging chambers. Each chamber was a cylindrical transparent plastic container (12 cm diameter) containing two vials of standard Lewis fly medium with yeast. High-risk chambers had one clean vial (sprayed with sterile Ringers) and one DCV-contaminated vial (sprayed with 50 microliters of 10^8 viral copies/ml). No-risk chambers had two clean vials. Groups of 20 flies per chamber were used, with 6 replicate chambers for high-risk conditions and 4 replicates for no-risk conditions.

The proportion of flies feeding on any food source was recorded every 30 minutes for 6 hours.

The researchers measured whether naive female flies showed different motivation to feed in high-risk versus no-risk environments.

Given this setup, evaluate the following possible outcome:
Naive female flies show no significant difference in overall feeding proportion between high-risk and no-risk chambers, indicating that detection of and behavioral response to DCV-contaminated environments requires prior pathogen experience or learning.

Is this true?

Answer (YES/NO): YES